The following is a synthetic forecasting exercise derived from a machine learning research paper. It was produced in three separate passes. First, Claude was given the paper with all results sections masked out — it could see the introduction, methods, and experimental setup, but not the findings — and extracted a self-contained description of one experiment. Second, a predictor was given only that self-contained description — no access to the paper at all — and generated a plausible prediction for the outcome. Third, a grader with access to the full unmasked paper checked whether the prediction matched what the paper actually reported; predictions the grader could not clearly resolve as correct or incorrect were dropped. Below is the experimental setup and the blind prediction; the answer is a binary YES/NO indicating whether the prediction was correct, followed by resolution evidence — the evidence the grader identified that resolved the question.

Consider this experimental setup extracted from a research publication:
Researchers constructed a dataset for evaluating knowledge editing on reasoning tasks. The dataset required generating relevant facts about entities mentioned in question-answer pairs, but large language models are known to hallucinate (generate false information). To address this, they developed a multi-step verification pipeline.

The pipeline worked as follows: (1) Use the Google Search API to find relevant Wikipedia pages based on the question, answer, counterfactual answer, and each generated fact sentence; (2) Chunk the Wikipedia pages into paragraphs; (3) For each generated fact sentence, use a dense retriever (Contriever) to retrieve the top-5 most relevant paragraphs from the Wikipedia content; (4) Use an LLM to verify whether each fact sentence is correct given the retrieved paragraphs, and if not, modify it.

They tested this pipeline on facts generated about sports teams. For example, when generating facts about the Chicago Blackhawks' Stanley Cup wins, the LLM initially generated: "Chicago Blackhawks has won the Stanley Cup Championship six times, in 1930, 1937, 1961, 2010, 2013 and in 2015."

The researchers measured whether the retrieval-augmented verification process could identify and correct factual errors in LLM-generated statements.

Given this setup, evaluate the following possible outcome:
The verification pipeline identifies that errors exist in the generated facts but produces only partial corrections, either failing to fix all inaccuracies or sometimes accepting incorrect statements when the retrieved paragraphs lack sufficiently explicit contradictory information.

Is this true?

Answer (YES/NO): NO